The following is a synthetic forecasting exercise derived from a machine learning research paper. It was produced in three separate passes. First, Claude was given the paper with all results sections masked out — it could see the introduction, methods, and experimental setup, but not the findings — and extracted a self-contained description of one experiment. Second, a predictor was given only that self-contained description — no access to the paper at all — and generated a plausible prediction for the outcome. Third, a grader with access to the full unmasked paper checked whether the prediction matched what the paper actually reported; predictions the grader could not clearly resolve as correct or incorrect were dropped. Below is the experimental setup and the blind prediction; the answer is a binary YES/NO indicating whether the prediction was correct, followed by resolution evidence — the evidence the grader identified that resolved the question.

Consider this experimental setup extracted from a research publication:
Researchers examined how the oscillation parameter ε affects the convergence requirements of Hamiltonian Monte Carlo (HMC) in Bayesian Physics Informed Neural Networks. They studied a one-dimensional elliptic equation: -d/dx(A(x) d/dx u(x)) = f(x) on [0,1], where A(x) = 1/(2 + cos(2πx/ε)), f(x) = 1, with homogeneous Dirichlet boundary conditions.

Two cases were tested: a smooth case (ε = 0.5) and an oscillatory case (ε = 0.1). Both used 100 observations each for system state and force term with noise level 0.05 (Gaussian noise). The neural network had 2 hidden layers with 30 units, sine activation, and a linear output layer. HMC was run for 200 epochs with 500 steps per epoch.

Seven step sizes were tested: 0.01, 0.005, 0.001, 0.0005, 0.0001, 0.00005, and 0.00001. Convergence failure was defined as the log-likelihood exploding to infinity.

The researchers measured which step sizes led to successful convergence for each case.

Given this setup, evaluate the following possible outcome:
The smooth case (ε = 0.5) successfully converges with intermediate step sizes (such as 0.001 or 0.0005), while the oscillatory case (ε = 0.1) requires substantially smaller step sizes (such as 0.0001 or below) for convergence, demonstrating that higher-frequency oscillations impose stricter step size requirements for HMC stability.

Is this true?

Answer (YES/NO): NO